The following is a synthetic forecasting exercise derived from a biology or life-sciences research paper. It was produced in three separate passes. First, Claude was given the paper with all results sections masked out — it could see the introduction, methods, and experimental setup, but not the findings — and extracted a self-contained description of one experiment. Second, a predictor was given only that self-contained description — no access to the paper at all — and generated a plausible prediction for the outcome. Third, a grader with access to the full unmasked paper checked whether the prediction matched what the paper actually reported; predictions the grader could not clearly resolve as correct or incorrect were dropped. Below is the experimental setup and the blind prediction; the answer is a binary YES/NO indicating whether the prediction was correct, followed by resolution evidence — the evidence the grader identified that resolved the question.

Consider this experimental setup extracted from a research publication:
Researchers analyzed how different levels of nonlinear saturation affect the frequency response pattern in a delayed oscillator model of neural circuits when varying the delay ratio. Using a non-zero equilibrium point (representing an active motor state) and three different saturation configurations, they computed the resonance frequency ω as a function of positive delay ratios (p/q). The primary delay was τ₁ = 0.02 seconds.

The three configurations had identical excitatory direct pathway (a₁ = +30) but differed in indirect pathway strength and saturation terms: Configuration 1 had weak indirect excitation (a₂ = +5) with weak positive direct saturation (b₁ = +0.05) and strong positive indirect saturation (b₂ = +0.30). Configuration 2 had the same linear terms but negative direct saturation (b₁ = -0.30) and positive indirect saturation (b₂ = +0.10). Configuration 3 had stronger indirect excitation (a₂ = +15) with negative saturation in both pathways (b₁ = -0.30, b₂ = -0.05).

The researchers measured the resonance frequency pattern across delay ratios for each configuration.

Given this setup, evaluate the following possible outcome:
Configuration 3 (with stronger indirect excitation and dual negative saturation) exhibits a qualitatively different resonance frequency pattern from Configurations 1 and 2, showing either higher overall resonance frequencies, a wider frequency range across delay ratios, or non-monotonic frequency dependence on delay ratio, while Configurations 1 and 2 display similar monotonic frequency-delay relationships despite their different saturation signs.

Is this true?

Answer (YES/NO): NO